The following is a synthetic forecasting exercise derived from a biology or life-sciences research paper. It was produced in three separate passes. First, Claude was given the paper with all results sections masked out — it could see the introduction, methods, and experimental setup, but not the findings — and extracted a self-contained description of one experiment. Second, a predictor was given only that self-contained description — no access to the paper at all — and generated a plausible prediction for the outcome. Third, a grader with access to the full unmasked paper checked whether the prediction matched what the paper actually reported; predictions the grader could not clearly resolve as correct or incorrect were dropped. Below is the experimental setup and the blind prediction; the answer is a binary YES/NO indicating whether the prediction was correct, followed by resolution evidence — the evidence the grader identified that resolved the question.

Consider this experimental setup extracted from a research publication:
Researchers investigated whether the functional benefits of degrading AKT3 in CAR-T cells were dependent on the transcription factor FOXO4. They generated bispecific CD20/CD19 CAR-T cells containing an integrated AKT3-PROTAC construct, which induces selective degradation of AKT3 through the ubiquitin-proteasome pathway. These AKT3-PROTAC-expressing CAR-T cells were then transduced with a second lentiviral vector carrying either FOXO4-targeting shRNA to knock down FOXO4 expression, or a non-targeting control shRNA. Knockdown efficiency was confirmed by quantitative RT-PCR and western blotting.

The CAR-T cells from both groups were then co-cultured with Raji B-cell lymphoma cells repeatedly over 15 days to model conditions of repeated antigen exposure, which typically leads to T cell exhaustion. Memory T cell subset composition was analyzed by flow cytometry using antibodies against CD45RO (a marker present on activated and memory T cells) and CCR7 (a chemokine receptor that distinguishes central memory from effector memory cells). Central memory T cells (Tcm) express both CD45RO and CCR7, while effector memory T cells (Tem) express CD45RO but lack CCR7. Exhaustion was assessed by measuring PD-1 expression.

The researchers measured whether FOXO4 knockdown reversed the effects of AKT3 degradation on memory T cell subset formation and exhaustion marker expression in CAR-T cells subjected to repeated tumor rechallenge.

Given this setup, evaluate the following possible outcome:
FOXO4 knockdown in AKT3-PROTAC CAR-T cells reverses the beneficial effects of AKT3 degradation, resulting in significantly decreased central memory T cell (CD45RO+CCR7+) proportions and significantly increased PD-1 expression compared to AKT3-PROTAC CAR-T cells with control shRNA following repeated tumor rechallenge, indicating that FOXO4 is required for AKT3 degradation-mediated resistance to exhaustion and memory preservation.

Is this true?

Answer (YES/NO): YES